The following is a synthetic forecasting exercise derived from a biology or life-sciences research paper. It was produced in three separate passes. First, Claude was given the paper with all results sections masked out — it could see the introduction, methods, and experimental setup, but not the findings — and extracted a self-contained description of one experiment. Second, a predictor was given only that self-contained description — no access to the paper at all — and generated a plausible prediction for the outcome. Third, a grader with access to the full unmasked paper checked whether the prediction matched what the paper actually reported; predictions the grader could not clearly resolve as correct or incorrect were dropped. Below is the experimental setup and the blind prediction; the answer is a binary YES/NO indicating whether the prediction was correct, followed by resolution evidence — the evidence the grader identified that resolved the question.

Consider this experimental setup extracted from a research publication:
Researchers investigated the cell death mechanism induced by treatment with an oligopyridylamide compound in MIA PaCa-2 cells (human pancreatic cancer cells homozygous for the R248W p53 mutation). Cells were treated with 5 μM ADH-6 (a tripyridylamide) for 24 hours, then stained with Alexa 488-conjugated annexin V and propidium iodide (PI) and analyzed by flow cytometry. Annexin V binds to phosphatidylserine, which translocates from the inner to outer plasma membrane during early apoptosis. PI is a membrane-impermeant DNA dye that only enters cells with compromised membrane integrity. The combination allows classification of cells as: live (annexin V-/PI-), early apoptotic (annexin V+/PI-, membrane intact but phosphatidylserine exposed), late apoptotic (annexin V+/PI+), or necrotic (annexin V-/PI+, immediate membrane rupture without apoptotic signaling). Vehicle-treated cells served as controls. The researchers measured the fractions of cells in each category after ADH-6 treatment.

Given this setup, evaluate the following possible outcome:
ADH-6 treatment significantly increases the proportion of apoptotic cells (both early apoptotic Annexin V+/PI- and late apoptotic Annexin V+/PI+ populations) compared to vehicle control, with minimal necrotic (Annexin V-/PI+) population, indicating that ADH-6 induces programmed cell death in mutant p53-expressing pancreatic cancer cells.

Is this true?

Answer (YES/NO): YES